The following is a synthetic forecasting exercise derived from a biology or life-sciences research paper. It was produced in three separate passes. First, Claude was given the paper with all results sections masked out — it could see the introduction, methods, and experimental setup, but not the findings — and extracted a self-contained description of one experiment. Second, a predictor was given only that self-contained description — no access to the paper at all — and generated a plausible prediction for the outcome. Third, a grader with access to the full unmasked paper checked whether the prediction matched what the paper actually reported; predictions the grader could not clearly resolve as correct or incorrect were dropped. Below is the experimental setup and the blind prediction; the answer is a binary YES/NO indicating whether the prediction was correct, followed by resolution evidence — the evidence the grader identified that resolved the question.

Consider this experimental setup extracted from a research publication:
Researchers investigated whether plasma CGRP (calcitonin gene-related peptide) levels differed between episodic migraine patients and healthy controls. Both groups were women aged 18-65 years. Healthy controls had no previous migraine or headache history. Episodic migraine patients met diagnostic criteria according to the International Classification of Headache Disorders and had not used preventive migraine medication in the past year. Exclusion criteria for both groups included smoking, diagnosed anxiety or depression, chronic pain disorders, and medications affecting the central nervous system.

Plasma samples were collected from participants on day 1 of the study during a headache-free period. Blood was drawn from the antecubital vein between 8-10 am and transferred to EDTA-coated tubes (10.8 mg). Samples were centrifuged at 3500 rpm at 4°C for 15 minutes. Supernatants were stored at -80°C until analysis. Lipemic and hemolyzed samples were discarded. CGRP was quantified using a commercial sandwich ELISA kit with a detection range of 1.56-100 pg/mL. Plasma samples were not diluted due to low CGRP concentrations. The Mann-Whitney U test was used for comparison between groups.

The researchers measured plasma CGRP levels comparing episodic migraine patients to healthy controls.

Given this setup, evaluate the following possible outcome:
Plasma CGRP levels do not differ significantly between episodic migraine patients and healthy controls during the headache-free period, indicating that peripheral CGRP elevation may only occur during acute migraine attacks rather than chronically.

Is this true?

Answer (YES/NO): YES